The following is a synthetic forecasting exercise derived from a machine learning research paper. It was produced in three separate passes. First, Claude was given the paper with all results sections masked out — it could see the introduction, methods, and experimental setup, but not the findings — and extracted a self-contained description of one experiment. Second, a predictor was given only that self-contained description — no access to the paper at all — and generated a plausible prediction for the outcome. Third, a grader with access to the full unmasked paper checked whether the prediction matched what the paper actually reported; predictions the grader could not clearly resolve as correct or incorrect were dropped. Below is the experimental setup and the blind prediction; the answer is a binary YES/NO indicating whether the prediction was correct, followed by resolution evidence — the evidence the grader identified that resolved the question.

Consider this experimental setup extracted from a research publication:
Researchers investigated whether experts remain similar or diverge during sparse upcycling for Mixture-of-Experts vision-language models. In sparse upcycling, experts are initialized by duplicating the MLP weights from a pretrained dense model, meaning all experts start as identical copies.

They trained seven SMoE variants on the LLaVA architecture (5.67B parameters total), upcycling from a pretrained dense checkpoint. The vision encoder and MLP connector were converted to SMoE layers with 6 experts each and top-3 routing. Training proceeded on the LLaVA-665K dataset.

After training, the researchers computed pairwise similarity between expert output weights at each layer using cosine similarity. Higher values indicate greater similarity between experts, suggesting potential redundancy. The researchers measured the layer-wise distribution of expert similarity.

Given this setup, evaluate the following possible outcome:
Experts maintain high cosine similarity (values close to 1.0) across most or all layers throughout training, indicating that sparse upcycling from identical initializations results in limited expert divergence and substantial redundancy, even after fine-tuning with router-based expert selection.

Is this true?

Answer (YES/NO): NO